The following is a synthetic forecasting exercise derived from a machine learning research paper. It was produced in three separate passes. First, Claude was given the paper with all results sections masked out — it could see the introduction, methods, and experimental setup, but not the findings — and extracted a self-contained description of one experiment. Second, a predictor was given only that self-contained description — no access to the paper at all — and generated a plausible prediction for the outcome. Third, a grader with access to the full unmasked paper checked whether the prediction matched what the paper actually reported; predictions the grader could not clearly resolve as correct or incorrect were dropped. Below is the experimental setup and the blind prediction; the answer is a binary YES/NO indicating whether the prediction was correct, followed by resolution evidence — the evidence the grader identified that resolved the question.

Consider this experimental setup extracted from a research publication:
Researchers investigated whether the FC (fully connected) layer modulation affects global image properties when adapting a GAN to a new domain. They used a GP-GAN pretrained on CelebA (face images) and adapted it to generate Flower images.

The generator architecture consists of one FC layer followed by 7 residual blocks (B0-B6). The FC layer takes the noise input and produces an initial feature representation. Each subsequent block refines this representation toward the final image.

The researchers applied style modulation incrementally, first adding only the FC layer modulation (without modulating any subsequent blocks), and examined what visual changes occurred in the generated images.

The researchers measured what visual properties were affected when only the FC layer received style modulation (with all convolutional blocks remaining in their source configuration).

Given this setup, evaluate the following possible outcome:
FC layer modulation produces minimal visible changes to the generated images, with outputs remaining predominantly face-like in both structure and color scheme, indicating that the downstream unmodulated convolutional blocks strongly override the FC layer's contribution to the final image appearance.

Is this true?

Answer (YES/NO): NO